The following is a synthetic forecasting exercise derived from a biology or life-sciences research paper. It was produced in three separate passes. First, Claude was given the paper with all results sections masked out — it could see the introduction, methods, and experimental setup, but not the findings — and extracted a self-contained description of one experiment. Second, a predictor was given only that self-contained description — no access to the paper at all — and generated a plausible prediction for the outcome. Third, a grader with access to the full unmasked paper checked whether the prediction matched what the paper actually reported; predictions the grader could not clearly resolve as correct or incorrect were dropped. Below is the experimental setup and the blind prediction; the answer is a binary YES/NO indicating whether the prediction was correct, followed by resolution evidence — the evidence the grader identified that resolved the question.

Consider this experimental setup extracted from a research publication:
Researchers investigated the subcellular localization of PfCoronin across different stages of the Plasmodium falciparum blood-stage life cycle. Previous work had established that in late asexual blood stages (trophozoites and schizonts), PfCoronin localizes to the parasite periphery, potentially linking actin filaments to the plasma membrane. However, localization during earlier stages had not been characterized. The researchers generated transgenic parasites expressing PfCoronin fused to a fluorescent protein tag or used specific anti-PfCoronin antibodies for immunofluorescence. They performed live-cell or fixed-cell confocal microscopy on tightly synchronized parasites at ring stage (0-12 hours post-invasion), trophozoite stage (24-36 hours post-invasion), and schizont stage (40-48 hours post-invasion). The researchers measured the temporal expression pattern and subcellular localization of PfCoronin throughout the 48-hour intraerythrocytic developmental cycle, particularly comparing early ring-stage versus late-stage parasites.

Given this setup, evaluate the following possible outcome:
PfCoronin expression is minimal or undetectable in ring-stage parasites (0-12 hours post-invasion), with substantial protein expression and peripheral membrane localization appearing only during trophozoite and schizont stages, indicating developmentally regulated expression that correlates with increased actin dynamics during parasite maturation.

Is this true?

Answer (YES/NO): NO